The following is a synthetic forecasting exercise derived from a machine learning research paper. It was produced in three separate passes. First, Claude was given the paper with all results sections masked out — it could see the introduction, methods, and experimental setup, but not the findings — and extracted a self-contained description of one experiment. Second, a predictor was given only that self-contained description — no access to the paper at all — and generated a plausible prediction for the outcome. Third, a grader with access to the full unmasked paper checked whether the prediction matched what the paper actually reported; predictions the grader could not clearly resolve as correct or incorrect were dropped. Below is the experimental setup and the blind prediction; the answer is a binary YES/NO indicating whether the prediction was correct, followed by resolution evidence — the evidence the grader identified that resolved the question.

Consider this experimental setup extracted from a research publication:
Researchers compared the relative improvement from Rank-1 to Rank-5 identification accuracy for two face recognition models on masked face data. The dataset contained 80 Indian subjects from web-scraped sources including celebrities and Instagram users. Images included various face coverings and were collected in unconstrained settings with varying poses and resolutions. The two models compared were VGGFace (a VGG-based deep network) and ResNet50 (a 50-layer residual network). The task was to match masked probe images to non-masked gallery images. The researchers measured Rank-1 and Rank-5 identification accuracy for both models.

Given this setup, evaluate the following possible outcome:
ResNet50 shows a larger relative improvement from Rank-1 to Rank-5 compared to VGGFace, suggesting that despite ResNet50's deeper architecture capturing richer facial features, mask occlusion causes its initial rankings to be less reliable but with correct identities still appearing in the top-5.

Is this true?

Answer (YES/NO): NO